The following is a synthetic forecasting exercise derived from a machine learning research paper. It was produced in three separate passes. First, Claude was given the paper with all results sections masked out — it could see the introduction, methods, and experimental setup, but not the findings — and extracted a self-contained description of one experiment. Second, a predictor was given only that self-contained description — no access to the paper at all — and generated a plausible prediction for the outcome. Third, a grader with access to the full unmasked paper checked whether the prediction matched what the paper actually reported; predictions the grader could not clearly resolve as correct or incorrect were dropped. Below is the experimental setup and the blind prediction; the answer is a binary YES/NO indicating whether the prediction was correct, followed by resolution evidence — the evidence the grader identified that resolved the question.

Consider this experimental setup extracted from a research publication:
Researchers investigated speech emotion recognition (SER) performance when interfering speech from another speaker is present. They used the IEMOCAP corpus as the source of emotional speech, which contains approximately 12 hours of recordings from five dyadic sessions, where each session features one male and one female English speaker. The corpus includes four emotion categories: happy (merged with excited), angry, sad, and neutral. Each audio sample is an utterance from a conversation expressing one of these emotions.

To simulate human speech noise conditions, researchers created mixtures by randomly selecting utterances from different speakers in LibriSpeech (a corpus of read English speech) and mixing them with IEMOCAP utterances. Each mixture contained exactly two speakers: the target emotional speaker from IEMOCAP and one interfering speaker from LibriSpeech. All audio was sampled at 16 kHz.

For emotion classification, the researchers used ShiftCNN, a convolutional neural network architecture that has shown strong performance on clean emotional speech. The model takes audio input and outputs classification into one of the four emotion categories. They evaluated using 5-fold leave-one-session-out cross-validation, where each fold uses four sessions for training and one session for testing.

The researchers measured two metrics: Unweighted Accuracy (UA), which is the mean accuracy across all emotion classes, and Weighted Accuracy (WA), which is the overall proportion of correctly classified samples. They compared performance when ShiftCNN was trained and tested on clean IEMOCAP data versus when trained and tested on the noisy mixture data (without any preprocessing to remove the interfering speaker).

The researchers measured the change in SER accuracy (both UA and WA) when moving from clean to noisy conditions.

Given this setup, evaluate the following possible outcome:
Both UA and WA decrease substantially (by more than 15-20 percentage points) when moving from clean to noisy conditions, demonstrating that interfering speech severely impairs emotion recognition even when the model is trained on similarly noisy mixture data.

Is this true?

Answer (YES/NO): NO